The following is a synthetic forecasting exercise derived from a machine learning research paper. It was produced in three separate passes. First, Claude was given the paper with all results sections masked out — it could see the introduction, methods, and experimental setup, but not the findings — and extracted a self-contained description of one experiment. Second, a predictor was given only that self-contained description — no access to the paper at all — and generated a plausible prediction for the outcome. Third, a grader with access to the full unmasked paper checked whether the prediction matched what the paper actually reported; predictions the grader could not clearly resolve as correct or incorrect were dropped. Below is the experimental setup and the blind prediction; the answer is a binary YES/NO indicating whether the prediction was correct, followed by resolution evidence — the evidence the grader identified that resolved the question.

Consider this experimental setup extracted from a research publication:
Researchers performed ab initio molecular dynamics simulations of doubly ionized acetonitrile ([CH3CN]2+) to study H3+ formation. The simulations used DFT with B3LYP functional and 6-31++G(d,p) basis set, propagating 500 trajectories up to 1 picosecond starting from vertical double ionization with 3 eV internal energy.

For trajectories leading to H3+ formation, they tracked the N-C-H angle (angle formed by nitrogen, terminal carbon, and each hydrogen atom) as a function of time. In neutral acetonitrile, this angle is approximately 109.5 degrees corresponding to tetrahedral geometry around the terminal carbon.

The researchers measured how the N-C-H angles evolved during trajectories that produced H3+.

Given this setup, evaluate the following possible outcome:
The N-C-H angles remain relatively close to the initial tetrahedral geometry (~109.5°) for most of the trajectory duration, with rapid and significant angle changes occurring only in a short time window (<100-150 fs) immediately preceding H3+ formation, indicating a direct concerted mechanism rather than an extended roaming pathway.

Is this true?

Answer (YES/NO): NO